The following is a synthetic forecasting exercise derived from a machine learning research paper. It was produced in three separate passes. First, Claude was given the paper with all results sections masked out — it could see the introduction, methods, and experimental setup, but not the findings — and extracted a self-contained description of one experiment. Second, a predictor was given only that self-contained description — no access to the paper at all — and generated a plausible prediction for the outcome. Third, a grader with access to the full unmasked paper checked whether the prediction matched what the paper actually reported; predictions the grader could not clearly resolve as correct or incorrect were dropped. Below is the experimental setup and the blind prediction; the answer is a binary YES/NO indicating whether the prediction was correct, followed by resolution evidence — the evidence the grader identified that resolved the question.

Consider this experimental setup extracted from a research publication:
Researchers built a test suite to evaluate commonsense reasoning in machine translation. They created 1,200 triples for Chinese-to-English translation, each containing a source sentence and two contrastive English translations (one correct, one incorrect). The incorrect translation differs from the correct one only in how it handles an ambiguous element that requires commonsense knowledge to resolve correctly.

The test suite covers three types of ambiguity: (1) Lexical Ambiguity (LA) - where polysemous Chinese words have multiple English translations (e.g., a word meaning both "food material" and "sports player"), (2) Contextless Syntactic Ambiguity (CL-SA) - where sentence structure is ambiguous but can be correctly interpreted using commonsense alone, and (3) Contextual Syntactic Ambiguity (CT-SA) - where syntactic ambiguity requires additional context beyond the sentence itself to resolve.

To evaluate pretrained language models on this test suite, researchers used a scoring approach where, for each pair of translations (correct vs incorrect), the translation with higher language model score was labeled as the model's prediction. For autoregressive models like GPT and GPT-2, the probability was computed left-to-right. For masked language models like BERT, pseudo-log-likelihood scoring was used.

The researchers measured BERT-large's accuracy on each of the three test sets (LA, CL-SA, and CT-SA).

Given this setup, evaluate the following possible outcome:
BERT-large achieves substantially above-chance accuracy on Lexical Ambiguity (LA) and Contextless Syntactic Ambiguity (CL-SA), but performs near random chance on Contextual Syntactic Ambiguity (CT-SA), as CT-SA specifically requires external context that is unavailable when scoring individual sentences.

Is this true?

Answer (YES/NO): NO